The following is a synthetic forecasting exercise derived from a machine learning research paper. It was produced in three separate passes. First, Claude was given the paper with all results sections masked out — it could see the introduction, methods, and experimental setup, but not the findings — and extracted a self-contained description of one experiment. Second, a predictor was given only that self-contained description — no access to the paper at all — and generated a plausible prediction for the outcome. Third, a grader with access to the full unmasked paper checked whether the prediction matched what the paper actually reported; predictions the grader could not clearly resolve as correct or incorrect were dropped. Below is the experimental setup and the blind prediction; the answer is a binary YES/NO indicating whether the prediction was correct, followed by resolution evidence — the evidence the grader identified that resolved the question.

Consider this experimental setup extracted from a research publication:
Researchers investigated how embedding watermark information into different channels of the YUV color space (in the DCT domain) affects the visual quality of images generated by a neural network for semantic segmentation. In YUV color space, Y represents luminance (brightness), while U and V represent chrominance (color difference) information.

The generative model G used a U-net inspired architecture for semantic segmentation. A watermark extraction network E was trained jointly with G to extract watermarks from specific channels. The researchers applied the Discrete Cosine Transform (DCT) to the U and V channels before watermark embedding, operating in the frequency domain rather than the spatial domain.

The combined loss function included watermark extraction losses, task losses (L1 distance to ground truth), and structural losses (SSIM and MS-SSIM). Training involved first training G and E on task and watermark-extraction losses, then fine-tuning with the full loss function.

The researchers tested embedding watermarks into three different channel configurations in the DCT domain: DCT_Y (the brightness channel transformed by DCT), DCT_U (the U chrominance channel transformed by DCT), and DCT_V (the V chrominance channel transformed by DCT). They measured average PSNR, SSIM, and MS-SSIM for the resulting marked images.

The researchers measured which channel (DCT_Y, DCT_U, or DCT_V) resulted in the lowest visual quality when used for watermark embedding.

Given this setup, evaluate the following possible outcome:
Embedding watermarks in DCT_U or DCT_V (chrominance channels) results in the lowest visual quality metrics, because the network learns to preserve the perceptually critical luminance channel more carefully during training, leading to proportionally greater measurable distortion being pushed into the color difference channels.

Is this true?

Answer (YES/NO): NO